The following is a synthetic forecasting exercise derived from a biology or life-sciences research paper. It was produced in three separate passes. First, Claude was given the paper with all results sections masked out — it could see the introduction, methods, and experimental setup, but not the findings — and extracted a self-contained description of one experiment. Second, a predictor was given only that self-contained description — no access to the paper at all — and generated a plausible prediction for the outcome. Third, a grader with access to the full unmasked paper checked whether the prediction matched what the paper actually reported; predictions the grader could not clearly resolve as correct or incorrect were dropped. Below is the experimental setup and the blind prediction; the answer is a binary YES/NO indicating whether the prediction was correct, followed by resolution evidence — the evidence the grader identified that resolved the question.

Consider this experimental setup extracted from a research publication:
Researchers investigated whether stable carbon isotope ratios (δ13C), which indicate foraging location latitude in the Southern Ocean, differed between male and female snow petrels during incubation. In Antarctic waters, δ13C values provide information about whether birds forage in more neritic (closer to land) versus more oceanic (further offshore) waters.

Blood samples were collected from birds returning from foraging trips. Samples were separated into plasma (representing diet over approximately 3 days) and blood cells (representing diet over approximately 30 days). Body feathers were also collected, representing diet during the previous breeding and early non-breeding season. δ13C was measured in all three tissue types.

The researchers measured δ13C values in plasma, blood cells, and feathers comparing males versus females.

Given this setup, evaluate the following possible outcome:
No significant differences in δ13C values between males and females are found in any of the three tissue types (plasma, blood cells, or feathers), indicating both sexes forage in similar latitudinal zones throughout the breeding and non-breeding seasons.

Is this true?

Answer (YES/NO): NO